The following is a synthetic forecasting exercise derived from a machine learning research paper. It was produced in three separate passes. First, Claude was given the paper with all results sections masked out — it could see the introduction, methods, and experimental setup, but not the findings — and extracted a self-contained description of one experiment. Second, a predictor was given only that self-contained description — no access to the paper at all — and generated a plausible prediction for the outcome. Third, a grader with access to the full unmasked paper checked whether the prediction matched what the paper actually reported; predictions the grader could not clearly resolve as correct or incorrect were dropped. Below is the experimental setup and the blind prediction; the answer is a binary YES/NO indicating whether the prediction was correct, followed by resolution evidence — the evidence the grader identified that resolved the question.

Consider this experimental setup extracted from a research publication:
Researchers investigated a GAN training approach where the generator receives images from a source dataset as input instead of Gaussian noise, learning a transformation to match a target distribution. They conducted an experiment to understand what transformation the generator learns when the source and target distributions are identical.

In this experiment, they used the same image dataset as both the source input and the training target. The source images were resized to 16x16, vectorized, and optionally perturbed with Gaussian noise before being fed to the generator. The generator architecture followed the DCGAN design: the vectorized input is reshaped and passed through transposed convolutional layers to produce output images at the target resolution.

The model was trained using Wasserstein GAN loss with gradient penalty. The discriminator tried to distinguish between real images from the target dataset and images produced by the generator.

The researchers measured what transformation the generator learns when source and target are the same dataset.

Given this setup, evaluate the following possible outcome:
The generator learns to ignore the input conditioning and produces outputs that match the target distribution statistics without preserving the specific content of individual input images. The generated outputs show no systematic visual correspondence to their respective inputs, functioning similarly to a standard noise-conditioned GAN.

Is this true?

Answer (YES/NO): NO